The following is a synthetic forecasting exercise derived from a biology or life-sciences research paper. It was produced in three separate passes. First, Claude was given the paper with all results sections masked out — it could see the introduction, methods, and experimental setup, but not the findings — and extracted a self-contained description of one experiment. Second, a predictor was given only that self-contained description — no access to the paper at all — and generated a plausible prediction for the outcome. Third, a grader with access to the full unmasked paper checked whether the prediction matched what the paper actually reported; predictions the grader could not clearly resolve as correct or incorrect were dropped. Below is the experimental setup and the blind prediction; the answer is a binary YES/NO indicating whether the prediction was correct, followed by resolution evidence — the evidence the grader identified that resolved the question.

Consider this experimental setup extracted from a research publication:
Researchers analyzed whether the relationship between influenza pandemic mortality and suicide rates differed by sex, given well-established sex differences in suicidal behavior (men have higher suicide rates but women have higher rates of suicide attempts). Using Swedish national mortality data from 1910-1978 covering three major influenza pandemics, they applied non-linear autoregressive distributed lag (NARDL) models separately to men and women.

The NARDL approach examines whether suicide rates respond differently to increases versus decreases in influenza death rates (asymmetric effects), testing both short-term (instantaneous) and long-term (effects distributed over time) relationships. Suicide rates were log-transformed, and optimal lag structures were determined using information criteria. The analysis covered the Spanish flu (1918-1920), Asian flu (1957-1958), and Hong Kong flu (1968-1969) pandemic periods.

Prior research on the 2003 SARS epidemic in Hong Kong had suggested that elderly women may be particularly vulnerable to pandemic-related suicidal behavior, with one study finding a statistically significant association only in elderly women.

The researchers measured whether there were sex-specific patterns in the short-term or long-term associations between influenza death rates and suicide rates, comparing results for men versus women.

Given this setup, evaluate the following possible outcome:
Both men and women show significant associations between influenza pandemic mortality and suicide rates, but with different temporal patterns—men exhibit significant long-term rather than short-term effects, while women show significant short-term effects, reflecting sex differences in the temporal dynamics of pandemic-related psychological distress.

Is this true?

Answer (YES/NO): NO